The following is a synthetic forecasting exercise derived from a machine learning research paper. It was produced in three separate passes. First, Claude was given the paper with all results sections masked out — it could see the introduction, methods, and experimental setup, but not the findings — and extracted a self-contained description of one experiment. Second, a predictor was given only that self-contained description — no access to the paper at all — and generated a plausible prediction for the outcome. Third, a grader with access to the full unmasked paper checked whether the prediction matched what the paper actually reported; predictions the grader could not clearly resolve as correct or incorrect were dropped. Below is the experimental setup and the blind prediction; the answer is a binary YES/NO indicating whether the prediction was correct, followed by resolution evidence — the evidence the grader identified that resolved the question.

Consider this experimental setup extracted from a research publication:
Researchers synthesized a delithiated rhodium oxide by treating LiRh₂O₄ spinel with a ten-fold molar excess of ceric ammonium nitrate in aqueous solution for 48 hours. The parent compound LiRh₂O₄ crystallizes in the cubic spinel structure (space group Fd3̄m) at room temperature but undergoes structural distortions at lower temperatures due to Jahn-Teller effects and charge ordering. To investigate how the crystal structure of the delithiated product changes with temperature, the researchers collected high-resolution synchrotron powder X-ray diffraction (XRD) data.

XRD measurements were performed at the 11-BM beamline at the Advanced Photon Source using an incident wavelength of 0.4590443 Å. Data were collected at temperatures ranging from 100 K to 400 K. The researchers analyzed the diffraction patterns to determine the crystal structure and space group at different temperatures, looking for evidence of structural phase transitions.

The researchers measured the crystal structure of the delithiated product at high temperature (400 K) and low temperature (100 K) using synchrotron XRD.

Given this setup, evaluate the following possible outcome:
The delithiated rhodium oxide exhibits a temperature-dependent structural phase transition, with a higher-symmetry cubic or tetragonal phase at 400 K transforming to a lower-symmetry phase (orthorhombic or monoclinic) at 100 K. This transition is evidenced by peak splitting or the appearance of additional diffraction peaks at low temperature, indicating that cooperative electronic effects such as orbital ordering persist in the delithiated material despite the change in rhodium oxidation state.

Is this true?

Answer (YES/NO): NO